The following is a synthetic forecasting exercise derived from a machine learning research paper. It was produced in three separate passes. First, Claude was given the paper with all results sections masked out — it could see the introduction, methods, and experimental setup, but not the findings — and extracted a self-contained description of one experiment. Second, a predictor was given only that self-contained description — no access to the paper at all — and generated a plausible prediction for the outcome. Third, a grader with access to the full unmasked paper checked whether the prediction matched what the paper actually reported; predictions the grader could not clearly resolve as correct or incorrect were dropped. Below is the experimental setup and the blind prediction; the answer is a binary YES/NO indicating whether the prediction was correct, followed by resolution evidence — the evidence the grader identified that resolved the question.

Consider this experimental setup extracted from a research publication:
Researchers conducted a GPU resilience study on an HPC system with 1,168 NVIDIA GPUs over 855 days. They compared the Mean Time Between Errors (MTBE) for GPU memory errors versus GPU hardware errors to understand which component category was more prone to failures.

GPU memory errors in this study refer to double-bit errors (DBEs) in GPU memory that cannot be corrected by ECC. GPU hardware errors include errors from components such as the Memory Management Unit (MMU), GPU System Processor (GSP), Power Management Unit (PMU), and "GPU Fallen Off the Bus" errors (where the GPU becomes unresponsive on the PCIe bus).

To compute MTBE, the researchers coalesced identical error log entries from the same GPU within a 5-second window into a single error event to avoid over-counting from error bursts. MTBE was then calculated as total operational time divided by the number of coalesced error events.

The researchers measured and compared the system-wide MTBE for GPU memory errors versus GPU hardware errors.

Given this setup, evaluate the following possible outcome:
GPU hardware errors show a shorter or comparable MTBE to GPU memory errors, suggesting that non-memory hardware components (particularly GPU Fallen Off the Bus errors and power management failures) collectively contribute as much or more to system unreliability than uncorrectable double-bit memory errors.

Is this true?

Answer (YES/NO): YES